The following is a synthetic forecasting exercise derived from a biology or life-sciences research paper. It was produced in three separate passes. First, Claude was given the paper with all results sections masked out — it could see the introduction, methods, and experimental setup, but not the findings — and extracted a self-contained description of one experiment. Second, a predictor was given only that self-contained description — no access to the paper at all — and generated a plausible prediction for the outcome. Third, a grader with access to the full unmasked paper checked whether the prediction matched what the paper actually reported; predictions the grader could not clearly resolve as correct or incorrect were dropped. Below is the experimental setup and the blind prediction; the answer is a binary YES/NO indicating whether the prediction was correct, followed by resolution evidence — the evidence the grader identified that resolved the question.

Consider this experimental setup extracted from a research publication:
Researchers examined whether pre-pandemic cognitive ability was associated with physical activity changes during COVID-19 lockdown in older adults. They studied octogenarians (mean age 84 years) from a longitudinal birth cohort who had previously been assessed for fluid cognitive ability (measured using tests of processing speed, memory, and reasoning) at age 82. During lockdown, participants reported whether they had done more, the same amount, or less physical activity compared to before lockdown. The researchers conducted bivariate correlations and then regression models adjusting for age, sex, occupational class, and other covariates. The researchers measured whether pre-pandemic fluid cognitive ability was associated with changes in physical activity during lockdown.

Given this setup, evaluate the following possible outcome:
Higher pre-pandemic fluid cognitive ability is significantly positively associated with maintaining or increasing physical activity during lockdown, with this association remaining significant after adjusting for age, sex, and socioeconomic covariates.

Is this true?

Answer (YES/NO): YES